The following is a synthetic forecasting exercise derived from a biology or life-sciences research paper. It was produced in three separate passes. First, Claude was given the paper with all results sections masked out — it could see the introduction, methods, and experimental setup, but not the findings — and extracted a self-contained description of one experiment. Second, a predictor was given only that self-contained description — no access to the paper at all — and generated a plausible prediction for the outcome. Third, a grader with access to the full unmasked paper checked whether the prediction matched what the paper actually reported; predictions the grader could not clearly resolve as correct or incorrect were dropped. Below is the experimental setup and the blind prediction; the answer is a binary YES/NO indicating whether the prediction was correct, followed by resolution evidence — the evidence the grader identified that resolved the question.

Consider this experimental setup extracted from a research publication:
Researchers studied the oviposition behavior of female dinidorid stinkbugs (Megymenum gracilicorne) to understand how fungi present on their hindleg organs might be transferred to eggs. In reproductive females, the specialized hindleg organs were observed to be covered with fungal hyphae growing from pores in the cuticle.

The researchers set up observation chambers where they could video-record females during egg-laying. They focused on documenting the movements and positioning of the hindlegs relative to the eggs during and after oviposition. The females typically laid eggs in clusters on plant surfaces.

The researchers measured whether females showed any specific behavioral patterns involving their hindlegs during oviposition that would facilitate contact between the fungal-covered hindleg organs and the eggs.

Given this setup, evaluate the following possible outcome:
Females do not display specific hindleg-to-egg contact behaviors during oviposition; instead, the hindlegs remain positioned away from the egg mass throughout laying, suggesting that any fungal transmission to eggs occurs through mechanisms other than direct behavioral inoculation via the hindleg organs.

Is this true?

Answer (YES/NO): NO